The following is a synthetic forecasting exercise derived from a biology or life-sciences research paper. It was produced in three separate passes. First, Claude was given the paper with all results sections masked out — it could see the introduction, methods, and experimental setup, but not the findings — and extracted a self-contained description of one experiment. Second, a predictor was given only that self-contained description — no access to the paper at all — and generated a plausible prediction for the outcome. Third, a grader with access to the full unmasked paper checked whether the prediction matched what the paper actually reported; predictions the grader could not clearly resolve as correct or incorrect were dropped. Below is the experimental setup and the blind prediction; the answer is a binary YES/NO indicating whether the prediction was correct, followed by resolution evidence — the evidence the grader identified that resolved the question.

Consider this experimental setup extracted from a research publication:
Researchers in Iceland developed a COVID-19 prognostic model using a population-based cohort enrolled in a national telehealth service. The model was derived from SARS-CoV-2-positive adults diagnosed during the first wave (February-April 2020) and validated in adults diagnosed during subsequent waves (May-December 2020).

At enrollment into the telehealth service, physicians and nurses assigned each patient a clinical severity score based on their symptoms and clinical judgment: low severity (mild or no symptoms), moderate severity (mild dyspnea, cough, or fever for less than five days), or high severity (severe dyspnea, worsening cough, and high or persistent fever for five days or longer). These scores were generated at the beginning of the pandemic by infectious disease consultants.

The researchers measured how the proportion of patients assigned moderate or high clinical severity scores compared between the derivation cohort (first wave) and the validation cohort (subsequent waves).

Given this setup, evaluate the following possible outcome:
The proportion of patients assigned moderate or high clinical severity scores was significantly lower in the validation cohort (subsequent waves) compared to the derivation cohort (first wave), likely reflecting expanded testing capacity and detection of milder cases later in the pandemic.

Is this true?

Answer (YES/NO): YES